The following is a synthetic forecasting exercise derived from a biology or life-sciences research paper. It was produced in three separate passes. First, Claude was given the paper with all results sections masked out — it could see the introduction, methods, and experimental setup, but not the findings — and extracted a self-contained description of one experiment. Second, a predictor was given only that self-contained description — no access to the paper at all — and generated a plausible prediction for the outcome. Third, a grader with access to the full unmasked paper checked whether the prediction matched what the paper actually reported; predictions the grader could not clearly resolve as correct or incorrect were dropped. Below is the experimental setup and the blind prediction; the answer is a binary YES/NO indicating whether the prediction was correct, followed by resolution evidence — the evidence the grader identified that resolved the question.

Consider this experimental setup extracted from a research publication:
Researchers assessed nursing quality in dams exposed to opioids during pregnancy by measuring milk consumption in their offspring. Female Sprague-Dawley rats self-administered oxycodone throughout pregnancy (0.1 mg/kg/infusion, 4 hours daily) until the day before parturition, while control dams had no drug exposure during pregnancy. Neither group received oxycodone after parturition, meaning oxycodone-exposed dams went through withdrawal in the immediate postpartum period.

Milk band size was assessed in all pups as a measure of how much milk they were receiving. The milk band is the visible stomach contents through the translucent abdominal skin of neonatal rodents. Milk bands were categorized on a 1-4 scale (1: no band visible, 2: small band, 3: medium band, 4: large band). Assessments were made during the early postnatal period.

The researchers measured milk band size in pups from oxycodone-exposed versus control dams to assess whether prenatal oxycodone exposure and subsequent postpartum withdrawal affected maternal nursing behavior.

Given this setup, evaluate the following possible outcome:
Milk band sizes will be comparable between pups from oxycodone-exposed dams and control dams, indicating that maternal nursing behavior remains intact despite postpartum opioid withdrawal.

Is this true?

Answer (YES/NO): NO